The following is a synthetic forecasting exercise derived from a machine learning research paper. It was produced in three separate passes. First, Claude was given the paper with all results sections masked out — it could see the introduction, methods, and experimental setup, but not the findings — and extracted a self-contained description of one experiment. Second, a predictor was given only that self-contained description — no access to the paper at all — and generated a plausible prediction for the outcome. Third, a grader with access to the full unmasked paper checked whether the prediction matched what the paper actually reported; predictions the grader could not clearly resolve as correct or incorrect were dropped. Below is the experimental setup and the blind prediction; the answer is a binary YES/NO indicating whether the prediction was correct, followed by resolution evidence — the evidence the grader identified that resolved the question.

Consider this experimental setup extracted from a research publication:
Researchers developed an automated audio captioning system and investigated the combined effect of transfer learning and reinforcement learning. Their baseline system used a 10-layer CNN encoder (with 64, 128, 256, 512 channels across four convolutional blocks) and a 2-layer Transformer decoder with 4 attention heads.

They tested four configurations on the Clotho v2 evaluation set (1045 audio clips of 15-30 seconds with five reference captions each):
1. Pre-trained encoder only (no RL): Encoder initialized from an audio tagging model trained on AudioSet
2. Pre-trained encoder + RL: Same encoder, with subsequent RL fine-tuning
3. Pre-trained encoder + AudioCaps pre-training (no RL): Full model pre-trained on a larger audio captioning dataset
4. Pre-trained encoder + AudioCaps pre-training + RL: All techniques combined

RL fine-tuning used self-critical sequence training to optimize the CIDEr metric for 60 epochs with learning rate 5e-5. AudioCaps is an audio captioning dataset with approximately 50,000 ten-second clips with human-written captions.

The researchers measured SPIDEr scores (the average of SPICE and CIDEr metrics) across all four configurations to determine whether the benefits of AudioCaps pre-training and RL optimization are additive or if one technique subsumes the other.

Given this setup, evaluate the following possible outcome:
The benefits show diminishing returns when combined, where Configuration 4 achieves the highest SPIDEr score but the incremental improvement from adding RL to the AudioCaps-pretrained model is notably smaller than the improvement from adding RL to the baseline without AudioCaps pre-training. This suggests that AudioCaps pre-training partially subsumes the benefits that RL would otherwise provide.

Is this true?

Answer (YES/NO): NO